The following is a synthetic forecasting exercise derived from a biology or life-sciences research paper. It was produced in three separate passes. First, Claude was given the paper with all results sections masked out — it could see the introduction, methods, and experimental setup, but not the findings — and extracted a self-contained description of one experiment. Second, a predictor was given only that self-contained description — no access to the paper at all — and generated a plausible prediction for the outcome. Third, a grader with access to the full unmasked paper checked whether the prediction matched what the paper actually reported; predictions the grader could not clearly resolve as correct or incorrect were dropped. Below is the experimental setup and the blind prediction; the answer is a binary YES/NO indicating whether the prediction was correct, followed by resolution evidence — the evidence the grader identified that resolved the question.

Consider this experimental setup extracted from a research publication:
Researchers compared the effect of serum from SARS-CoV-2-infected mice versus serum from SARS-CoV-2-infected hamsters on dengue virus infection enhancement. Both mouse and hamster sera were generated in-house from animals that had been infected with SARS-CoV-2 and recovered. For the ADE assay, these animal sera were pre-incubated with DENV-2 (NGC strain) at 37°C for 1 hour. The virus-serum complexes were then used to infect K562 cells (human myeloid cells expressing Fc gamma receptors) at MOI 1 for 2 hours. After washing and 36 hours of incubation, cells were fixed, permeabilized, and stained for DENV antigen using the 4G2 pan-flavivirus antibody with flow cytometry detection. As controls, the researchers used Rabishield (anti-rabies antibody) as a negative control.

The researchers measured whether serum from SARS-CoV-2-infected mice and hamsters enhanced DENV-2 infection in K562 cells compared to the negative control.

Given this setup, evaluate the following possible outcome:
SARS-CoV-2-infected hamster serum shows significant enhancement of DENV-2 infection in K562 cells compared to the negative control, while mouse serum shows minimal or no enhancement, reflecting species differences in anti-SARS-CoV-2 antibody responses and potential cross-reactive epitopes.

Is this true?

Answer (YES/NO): NO